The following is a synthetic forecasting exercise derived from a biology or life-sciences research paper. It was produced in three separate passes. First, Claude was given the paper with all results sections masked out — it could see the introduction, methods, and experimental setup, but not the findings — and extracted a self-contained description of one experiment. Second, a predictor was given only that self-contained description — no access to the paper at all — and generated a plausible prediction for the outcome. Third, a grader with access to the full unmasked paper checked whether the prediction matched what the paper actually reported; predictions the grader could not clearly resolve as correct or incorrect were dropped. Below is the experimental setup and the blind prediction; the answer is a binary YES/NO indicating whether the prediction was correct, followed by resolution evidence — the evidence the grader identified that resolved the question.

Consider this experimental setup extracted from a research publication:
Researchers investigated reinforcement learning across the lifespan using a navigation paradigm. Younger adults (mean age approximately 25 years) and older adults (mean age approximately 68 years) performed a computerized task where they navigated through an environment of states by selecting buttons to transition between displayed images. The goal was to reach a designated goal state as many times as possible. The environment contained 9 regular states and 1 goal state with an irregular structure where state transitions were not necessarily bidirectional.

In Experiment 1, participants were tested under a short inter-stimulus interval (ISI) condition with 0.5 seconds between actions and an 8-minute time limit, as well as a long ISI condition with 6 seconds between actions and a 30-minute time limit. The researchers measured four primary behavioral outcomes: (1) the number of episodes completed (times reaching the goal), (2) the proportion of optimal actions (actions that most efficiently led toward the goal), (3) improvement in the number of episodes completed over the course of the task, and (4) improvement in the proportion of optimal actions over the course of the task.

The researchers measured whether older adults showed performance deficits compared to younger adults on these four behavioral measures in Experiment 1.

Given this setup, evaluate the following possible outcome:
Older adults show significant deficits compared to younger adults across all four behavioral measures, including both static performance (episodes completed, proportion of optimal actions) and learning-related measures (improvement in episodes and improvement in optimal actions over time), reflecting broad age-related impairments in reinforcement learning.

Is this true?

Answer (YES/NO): NO